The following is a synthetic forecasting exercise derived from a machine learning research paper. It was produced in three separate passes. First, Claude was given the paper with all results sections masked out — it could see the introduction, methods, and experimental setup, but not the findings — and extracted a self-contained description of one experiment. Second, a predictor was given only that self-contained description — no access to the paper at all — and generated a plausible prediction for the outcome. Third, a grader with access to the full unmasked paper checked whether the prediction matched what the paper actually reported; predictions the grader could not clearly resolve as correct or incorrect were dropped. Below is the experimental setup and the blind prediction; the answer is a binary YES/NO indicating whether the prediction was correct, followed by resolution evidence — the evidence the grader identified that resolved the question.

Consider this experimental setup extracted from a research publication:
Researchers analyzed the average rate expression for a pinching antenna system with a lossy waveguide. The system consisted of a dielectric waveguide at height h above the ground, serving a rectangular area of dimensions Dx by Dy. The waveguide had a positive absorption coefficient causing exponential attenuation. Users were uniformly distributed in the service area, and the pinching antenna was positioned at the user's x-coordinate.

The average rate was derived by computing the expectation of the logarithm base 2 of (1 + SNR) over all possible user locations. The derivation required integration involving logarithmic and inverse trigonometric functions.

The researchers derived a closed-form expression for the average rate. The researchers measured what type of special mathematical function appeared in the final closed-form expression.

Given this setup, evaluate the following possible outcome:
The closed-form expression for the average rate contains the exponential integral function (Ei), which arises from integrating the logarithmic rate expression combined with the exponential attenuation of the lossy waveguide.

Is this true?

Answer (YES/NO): NO